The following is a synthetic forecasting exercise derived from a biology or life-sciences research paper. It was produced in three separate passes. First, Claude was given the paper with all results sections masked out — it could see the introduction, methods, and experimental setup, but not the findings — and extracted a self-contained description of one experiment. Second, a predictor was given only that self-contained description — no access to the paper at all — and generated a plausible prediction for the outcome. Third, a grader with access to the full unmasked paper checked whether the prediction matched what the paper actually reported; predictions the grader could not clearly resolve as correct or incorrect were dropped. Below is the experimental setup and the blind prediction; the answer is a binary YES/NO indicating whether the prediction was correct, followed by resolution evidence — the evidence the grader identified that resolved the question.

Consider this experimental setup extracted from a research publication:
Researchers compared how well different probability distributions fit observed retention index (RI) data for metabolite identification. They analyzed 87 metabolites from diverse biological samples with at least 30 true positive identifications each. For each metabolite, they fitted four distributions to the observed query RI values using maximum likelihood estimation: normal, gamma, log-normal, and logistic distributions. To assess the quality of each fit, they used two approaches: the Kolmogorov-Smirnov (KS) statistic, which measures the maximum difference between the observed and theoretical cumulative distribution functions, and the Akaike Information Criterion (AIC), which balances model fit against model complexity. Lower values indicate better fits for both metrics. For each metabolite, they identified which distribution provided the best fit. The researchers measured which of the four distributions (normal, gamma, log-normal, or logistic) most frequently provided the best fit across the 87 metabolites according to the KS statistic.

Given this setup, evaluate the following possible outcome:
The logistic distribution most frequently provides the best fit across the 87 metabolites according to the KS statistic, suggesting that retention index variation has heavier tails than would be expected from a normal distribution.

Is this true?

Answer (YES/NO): YES